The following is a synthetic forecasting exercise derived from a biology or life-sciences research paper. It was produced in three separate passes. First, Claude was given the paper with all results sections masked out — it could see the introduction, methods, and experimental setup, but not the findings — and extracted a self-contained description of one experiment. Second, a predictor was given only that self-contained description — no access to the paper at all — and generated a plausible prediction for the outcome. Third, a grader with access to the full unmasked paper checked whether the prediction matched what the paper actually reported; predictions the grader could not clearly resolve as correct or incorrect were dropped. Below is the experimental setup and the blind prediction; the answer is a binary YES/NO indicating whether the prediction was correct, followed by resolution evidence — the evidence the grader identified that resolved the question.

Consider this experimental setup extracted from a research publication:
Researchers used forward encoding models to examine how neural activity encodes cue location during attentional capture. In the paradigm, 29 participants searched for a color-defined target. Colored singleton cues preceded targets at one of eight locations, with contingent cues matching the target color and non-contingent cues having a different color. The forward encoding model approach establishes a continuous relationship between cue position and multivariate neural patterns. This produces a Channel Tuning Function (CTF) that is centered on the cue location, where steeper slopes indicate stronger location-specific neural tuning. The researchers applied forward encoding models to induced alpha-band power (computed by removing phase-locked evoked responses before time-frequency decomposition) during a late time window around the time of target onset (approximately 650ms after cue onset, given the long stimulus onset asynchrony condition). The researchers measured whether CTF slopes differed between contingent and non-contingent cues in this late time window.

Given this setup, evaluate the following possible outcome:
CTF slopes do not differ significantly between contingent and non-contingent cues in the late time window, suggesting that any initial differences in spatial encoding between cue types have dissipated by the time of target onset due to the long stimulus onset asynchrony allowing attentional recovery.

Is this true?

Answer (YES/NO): NO